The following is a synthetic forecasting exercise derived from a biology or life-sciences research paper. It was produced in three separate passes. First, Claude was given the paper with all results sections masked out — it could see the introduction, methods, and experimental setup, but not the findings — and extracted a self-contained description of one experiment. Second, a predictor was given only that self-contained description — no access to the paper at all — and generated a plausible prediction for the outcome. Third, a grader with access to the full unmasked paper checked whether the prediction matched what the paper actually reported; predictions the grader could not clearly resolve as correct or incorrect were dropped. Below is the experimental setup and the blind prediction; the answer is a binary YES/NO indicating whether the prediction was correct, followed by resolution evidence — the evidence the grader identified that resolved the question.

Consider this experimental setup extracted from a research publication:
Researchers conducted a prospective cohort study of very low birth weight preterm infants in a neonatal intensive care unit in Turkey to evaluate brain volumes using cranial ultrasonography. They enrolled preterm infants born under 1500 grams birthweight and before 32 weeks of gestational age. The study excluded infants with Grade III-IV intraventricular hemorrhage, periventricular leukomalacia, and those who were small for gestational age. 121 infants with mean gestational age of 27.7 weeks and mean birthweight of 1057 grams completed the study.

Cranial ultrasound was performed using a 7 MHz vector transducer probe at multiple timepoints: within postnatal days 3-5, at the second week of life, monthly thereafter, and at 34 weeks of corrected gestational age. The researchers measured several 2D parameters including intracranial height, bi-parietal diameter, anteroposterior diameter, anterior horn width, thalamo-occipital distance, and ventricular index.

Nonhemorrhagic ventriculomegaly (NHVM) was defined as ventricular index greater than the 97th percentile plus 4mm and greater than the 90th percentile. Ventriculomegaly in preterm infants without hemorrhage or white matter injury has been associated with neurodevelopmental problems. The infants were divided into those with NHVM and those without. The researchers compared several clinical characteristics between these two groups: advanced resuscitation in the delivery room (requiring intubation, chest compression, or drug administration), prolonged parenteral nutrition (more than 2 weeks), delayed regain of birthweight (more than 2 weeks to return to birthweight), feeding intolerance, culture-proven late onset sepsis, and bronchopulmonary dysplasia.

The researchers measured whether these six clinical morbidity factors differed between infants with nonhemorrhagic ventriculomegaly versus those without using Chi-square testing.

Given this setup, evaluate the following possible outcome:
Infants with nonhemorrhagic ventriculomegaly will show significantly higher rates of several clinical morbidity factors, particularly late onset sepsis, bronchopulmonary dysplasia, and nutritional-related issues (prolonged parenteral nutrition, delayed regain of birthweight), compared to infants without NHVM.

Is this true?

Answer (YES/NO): YES